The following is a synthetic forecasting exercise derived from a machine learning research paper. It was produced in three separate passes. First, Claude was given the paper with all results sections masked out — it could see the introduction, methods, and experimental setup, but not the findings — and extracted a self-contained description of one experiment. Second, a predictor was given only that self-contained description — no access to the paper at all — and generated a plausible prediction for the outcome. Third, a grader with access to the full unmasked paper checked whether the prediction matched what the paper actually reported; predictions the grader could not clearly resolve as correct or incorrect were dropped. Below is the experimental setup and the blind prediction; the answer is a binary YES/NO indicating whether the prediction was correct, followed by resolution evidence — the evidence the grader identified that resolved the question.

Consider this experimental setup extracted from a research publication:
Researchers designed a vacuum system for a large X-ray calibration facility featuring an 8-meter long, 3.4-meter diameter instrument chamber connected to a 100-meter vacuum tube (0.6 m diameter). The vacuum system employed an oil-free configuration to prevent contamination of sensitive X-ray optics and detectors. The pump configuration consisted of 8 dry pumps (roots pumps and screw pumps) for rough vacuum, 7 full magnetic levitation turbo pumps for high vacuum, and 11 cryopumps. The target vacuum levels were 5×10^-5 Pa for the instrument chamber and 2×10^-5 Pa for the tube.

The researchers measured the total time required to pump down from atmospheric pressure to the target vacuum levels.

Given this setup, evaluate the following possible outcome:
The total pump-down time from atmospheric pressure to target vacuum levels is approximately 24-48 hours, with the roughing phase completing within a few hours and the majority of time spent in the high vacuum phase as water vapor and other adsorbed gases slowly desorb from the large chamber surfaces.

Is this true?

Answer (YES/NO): NO